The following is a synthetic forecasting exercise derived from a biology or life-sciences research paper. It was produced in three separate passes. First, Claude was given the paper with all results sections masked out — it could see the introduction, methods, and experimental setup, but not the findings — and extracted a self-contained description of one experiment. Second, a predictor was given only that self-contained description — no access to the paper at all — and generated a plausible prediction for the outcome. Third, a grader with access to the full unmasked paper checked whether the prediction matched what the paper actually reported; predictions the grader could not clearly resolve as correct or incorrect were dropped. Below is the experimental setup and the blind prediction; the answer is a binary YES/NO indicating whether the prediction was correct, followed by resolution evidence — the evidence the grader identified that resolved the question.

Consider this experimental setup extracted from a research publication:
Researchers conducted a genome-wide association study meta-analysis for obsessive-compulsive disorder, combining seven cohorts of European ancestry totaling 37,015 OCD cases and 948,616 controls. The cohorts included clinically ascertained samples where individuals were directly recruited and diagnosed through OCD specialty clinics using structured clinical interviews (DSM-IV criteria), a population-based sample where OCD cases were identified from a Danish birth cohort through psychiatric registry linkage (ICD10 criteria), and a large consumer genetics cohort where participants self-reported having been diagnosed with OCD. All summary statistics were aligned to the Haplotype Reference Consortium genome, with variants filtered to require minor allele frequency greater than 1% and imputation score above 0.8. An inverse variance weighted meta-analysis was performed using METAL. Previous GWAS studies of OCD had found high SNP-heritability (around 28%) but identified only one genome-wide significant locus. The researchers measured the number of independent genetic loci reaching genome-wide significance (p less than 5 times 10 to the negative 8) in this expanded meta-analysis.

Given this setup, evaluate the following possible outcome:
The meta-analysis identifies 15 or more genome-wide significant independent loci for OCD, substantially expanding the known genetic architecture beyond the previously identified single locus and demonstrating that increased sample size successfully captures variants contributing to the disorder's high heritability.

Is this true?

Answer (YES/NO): YES